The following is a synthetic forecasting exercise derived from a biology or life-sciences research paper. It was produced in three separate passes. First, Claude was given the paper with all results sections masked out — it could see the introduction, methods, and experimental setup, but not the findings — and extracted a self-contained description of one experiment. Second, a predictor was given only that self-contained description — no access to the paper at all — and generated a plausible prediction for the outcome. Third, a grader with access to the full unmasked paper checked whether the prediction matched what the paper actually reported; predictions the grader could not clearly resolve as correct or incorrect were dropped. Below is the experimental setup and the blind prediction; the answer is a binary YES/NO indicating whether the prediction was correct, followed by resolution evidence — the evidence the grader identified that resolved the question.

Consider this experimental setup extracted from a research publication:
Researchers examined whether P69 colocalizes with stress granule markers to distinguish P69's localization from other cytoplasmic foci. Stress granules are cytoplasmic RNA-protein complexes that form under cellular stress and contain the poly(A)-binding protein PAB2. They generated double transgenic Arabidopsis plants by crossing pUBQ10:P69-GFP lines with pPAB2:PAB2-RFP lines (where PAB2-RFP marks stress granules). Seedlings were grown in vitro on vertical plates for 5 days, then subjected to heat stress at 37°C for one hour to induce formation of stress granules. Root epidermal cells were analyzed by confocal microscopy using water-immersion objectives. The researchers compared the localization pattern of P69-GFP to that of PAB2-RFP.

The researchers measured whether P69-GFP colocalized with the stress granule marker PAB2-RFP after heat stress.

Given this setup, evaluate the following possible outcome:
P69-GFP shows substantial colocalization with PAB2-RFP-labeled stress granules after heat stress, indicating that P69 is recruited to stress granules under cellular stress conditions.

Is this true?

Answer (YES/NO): YES